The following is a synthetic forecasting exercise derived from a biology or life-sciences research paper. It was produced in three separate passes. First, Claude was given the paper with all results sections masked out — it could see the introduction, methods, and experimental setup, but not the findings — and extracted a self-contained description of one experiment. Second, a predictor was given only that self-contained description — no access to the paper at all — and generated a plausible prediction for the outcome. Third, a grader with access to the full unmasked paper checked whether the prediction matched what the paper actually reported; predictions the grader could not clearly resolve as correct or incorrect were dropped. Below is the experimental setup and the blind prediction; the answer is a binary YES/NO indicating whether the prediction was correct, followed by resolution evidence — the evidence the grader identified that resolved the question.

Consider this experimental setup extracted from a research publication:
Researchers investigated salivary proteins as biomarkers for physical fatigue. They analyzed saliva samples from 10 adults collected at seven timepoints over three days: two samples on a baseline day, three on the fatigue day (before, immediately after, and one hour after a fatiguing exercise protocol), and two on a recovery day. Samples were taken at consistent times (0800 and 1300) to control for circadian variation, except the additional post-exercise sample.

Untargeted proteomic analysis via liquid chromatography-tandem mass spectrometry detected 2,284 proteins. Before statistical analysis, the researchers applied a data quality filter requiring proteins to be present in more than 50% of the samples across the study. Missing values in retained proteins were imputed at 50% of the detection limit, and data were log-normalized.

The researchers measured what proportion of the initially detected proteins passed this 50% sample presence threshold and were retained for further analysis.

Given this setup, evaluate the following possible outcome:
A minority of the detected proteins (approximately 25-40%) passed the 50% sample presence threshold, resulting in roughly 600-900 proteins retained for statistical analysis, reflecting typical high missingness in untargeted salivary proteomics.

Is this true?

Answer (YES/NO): NO